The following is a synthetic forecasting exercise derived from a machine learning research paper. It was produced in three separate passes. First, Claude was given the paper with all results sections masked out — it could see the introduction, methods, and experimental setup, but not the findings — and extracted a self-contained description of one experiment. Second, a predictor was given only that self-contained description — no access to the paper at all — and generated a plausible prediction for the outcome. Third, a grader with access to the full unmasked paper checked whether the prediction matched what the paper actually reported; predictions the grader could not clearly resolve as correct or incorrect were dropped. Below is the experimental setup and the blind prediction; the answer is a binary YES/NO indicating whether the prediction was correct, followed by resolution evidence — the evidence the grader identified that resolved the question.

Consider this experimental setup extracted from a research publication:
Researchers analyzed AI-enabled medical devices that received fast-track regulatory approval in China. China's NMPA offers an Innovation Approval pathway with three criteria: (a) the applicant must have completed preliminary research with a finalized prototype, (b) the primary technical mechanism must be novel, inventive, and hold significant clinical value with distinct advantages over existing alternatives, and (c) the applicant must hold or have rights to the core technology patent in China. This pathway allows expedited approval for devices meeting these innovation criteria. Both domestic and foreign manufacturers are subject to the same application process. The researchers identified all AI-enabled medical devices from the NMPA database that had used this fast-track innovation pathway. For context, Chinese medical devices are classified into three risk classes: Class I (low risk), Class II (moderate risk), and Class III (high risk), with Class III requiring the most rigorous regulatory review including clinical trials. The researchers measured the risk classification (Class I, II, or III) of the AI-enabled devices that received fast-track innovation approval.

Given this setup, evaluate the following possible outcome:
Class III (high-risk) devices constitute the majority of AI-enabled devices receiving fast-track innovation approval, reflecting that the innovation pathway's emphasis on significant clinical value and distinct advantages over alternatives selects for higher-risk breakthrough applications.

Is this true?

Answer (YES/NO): YES